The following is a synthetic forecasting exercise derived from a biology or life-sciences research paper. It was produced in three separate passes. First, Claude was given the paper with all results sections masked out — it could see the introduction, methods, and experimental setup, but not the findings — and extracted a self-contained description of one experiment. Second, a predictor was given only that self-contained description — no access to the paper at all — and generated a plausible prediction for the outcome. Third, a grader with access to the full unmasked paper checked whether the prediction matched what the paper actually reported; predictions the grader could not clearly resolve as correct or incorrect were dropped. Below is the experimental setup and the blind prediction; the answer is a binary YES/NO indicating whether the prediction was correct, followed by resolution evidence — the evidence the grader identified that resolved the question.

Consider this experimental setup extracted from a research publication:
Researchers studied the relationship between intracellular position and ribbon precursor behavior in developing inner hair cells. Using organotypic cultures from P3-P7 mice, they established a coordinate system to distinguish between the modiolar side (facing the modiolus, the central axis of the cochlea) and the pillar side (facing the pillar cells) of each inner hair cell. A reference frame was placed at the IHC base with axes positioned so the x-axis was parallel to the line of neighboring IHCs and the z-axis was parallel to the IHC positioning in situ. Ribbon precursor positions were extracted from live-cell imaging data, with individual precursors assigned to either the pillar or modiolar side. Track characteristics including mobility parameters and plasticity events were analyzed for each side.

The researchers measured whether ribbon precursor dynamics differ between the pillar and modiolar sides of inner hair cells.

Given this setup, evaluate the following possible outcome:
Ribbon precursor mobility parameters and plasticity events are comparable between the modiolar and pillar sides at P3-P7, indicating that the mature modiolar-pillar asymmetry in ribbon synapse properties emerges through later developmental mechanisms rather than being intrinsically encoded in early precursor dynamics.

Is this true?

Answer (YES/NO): NO